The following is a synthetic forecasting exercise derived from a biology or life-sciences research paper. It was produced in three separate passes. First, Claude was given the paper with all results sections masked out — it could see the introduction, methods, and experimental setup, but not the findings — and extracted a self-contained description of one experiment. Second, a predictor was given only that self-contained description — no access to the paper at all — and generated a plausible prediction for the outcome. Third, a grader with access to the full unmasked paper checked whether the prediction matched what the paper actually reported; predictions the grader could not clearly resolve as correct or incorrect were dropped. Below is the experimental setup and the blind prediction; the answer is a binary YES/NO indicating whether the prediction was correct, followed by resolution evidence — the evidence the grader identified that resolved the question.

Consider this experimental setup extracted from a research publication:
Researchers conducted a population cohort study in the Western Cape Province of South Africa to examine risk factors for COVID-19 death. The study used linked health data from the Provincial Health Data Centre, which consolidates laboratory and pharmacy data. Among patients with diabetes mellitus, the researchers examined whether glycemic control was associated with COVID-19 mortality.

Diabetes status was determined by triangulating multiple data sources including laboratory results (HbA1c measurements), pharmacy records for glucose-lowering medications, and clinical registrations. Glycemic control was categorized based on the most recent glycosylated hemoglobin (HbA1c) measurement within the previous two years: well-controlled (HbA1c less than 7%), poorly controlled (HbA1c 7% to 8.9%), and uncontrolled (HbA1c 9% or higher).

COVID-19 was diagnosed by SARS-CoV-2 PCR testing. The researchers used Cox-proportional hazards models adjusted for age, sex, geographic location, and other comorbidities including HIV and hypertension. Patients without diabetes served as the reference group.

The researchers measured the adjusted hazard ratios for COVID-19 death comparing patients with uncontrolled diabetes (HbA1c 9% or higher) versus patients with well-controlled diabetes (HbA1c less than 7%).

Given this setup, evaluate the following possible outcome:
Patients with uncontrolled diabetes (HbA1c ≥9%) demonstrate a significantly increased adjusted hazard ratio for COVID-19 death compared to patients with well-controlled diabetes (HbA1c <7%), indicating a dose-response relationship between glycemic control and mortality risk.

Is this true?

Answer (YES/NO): YES